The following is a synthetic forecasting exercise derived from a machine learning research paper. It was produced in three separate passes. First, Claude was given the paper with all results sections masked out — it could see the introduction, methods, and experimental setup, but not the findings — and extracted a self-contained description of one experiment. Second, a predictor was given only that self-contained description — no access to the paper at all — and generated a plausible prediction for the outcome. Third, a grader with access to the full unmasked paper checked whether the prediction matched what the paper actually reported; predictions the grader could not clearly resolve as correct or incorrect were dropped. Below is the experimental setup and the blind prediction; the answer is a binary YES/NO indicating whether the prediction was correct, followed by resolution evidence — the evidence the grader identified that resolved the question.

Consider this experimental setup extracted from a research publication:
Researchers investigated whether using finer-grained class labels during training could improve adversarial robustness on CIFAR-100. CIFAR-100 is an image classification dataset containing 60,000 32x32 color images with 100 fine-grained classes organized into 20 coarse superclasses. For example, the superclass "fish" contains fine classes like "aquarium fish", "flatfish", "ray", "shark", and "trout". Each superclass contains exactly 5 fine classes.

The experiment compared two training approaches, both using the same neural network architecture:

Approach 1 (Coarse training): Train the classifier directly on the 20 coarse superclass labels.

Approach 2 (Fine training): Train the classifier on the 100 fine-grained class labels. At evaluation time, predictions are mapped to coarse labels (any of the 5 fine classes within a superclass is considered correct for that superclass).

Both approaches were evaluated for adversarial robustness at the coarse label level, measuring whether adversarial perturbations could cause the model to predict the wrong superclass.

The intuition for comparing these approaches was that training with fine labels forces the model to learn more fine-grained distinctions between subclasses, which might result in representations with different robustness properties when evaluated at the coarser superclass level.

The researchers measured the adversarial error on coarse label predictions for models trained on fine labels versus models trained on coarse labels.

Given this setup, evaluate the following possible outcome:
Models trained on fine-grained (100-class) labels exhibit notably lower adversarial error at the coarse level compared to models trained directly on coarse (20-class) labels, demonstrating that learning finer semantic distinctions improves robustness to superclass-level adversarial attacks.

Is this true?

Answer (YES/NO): YES